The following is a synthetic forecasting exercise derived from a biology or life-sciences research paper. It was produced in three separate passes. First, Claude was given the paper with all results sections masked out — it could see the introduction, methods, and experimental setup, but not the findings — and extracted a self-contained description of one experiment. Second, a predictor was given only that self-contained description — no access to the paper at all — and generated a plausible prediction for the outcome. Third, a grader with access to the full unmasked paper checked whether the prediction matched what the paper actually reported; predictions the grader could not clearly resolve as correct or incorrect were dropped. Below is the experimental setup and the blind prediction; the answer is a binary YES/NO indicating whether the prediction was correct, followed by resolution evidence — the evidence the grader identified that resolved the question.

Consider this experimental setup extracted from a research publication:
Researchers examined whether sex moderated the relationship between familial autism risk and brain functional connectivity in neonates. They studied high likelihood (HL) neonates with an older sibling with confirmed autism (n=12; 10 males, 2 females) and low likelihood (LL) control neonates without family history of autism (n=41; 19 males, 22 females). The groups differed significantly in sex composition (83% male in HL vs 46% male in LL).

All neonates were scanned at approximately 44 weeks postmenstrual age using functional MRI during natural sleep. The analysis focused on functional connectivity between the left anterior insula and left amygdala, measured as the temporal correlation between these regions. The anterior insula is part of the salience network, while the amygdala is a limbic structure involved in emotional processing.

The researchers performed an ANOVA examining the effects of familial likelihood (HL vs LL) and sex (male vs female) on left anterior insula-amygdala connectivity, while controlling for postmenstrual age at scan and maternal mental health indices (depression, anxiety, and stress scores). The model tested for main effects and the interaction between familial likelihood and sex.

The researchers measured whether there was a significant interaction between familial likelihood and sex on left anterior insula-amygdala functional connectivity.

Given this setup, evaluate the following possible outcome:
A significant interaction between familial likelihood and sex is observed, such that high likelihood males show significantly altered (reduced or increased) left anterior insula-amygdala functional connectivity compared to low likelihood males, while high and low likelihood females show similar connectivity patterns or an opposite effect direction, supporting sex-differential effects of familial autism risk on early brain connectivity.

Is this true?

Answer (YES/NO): YES